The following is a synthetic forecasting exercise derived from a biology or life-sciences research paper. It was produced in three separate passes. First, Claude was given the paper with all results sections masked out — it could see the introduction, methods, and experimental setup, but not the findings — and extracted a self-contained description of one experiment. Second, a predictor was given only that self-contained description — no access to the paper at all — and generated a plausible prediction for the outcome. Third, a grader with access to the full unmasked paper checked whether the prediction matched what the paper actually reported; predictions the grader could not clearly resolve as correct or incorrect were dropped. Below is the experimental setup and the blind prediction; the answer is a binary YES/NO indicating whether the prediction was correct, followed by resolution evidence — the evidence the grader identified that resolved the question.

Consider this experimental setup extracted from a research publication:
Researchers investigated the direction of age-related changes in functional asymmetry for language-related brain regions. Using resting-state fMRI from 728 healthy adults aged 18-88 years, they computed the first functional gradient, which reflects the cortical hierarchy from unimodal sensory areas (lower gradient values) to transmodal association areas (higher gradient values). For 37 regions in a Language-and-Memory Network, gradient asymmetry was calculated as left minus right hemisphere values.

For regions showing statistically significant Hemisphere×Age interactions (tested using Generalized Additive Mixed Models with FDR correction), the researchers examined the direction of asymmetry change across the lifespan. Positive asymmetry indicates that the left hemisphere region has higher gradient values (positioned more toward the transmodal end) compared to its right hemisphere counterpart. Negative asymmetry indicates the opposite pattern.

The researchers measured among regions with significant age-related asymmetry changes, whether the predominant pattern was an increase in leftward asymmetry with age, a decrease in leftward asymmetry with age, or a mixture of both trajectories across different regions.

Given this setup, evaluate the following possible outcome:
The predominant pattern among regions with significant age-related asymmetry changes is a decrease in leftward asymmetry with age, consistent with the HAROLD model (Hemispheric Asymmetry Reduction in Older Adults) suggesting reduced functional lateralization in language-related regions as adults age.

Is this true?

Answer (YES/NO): NO